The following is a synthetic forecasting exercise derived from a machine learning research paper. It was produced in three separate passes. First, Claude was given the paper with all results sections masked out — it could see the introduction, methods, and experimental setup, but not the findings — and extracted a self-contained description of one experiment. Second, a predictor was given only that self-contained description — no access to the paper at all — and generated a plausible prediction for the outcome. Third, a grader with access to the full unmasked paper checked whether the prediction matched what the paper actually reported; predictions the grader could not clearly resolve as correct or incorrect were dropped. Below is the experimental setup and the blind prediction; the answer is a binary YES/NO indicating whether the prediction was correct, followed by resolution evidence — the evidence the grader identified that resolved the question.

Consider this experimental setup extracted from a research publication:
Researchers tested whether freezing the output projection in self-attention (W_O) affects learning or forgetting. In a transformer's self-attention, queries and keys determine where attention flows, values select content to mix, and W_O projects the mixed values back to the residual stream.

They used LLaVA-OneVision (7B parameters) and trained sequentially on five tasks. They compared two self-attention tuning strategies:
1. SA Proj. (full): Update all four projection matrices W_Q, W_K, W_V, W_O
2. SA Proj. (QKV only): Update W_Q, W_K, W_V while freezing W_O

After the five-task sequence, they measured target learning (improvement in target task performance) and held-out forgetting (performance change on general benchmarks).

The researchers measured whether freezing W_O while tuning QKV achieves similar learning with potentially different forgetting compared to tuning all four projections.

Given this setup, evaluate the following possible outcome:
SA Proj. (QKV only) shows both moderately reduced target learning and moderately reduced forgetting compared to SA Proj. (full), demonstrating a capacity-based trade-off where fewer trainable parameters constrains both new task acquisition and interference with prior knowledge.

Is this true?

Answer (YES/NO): NO